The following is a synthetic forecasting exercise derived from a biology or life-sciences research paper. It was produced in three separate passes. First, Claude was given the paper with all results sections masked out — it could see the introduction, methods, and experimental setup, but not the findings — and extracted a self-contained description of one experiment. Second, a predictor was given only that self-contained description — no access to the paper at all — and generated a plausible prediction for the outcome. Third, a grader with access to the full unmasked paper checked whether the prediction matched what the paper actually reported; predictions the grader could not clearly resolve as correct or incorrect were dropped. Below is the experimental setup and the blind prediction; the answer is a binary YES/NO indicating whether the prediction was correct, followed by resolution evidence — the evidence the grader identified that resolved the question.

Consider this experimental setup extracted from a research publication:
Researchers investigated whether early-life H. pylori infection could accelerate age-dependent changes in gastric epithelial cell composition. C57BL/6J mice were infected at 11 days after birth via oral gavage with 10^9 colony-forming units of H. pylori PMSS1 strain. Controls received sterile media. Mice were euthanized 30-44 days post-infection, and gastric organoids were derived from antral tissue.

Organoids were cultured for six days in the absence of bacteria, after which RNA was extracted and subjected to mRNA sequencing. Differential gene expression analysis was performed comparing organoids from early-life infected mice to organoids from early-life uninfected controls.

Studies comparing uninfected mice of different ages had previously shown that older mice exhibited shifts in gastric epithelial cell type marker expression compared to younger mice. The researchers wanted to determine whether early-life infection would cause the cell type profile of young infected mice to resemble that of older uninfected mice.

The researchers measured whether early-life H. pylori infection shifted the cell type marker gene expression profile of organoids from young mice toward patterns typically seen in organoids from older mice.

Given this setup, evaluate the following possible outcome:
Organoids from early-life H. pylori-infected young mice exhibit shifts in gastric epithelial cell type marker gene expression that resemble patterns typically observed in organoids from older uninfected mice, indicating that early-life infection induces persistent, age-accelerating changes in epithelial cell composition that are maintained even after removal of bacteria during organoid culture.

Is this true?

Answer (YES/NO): YES